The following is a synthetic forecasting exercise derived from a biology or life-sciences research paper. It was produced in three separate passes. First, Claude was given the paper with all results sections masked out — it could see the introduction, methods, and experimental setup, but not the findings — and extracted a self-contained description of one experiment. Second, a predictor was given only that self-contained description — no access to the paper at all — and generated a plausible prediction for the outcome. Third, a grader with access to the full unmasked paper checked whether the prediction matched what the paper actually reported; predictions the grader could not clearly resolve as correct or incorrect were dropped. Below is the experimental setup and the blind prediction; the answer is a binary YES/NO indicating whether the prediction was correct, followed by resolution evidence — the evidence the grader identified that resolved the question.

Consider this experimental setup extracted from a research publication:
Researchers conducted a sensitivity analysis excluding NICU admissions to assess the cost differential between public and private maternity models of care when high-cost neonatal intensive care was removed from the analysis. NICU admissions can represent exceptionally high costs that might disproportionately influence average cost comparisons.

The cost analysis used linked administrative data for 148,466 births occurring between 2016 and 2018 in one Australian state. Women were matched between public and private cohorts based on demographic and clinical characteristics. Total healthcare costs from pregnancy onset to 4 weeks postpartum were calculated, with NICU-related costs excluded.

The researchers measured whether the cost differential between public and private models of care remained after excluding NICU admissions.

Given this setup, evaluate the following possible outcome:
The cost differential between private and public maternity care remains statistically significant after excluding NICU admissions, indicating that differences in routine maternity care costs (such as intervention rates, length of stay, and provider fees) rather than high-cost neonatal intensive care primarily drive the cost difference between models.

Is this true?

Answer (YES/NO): YES